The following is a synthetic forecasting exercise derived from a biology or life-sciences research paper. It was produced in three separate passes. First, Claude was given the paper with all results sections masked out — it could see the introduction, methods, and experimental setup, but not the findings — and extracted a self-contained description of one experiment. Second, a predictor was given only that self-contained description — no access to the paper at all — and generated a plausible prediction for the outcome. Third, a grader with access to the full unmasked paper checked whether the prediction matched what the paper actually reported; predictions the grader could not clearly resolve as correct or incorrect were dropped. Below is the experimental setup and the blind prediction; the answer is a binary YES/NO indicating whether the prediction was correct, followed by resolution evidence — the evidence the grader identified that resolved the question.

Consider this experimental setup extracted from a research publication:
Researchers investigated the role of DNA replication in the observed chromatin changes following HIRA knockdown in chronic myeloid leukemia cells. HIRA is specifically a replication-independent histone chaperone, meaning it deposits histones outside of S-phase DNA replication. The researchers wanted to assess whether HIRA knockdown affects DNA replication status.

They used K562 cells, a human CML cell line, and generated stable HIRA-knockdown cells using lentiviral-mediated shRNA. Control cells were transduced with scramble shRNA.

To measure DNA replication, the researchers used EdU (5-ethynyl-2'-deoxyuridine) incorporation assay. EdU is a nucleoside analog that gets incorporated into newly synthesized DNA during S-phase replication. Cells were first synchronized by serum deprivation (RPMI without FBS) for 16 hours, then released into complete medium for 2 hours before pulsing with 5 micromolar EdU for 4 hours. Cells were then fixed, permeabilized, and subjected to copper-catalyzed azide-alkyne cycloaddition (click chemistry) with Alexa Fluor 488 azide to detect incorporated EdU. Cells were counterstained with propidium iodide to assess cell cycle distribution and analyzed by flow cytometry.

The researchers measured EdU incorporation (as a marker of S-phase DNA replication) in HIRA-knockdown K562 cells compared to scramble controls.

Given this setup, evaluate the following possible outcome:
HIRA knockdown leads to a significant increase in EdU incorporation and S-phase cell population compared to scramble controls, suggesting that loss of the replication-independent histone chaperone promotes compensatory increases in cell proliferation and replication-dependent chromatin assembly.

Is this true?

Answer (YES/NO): NO